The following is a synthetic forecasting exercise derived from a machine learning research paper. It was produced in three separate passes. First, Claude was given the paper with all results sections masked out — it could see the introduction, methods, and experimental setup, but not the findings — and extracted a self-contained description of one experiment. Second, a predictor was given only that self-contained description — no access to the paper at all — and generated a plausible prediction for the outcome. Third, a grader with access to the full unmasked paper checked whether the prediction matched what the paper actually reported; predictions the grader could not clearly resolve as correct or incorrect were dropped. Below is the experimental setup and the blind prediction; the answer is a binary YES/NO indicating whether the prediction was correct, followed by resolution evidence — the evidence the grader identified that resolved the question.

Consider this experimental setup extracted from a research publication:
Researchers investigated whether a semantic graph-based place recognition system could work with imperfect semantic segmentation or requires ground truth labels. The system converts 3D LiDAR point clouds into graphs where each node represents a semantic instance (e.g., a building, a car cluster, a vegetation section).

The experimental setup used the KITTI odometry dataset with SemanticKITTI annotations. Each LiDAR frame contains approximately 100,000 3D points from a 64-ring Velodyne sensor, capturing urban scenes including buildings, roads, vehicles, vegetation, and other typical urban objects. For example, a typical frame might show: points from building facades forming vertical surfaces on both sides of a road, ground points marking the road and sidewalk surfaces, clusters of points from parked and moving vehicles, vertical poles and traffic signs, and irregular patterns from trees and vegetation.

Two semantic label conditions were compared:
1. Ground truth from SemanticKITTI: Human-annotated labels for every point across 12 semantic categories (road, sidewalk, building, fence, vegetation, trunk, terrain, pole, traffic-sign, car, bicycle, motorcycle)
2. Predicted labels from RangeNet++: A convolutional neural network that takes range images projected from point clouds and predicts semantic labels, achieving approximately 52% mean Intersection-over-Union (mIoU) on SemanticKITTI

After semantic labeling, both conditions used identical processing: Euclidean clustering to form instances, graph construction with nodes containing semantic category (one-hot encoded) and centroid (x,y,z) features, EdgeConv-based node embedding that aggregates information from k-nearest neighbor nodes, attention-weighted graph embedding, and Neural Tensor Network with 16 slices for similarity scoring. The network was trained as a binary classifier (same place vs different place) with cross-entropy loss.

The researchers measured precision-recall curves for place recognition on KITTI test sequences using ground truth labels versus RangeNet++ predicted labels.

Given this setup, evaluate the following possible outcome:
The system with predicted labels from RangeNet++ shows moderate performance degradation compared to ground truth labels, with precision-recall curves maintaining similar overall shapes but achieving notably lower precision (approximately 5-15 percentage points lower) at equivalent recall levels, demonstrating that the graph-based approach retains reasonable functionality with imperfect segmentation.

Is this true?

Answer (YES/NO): NO